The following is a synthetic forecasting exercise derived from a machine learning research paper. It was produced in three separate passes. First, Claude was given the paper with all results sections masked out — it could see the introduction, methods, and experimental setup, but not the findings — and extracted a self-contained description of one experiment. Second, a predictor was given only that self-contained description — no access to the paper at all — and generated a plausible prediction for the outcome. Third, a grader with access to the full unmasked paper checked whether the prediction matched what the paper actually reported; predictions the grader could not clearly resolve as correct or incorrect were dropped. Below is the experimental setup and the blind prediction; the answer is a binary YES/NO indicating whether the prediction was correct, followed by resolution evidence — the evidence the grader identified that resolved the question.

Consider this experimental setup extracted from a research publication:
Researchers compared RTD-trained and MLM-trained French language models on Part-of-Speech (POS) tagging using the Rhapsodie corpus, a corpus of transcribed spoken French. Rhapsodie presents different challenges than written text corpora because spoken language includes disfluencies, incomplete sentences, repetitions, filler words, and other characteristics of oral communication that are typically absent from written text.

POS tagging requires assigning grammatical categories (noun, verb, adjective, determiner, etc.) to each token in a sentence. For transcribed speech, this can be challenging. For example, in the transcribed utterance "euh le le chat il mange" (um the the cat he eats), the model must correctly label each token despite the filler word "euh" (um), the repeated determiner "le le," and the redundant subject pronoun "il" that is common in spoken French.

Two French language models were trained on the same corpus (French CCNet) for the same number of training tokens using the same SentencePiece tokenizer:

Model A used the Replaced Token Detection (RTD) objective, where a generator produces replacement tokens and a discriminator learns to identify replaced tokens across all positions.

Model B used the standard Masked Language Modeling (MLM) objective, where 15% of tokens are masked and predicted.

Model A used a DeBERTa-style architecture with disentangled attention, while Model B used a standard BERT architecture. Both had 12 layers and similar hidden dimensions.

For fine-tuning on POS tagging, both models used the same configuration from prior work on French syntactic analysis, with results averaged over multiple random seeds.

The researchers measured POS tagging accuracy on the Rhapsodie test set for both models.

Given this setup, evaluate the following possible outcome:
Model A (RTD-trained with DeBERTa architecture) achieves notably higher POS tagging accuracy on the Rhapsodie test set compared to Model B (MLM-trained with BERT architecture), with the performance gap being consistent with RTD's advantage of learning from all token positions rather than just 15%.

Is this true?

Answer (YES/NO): NO